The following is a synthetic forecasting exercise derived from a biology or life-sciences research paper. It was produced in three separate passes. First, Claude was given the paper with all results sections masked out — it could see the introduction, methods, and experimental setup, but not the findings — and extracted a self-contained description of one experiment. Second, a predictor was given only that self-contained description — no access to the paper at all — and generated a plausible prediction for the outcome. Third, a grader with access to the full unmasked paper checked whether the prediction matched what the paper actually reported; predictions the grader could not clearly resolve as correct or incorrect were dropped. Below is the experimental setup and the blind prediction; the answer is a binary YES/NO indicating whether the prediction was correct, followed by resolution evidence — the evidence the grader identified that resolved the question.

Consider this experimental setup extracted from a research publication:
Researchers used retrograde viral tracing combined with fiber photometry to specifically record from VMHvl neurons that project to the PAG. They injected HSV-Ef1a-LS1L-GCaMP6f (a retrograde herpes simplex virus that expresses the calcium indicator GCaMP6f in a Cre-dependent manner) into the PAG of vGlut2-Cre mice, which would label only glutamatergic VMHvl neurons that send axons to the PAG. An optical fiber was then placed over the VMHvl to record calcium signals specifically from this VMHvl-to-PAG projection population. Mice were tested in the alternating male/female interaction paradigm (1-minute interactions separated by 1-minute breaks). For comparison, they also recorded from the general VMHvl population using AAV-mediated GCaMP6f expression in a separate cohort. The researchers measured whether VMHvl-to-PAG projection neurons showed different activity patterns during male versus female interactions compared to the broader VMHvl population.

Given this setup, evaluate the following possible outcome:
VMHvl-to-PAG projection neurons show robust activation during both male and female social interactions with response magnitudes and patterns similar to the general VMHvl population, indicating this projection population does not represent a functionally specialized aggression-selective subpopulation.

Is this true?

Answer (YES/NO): NO